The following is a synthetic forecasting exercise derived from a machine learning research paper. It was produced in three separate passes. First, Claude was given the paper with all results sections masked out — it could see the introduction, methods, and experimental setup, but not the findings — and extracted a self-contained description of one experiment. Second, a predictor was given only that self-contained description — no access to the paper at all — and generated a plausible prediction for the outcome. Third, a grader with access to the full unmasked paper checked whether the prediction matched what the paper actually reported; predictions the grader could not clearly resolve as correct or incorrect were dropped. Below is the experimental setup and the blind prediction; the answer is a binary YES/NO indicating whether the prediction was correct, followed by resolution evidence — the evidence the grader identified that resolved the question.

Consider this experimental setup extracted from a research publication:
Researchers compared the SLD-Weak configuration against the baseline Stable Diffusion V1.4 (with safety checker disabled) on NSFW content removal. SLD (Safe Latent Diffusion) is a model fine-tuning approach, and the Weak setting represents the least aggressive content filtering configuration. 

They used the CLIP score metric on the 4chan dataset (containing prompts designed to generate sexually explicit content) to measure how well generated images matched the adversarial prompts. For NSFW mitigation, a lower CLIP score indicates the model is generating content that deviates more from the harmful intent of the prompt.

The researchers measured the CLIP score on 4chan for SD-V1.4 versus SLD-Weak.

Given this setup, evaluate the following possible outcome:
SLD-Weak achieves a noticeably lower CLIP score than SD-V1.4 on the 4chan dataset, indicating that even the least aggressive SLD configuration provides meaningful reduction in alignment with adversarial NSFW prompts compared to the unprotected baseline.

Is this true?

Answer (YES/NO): NO